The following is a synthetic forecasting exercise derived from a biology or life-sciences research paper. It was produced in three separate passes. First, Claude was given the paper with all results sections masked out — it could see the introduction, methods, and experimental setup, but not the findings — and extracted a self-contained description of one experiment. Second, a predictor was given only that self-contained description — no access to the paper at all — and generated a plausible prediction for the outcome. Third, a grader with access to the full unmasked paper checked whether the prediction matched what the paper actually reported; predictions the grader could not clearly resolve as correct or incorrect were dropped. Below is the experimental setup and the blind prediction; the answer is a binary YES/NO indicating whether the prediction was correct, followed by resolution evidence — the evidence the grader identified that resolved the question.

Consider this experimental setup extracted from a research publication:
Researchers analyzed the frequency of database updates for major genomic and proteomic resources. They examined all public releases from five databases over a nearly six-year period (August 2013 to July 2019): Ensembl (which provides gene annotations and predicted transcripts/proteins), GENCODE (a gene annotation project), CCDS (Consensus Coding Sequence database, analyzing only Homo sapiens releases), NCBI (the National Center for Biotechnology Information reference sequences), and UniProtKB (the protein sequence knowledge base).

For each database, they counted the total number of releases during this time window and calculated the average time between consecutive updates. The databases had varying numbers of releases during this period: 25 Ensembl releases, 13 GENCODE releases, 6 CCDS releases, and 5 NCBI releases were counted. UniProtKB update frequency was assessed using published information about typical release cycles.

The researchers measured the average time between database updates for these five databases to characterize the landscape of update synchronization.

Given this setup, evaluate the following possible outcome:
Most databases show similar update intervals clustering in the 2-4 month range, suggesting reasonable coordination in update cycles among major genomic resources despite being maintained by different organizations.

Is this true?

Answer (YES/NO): NO